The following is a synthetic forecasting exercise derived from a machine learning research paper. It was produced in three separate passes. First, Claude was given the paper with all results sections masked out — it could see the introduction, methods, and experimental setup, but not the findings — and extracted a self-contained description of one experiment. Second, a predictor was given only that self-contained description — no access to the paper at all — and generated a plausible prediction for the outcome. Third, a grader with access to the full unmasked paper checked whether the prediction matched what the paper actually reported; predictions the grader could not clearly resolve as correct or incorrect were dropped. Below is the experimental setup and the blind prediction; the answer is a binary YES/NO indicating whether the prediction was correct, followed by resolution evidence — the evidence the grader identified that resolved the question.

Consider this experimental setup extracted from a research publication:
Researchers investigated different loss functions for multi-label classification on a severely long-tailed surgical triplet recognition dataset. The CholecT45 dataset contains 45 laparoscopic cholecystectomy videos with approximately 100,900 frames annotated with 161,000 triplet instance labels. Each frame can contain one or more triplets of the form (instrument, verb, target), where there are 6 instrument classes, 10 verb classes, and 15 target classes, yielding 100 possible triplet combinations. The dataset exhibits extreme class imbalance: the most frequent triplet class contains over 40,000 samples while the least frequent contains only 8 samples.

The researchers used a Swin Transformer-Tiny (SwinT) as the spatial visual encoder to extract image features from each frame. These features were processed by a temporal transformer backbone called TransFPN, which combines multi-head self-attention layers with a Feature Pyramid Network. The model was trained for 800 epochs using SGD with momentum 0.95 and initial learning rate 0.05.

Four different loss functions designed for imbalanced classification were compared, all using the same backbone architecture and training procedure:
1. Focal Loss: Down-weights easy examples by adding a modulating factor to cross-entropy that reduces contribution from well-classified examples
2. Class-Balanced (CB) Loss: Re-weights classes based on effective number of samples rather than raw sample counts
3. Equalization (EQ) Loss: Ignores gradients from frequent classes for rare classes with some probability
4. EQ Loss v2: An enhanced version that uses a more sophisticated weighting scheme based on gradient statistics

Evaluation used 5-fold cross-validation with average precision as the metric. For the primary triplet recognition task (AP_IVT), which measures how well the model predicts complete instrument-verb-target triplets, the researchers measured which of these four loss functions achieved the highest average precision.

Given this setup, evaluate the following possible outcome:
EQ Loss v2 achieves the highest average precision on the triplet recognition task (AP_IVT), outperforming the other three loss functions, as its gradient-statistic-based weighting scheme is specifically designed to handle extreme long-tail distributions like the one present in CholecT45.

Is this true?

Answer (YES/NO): NO